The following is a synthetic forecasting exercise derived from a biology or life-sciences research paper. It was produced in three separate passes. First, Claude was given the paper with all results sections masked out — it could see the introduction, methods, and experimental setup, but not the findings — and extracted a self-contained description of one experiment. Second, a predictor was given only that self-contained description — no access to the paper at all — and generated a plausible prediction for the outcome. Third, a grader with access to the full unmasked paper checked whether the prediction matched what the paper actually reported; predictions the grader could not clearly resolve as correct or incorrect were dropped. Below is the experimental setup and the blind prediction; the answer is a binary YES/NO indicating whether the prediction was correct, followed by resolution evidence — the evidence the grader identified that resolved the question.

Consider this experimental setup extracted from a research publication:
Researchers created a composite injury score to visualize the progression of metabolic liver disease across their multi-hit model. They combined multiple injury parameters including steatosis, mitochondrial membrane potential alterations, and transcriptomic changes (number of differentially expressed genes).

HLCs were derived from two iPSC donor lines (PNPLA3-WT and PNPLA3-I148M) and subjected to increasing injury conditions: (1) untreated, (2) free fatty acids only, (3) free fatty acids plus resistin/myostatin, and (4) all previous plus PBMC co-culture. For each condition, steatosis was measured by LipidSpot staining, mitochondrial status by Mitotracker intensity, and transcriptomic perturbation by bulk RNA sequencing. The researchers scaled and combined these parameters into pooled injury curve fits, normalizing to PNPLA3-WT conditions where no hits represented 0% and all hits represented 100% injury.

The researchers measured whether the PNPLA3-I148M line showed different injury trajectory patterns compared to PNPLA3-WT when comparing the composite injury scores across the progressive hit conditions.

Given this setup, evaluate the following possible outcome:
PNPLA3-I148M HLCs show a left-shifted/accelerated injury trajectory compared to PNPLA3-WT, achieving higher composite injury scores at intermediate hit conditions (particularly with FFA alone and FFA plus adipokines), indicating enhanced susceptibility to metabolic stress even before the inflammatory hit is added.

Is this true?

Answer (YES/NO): YES